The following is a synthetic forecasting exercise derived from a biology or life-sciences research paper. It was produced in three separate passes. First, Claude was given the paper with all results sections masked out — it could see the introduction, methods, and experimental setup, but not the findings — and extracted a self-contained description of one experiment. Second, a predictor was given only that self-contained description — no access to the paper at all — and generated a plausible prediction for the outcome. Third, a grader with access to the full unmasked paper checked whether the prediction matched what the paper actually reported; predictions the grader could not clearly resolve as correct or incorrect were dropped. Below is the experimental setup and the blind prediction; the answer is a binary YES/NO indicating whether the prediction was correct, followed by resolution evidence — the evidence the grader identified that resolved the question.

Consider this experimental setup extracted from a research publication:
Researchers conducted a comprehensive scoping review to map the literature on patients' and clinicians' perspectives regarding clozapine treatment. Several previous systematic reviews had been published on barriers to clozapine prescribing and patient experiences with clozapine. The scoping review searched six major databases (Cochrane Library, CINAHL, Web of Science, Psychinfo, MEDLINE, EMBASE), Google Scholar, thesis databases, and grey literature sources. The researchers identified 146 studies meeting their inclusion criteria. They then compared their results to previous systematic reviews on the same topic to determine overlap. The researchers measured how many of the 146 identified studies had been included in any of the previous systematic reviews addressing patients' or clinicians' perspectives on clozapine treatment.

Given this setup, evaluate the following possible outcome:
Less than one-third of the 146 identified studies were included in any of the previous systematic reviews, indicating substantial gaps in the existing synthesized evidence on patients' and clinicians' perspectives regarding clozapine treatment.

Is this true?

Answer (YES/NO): YES